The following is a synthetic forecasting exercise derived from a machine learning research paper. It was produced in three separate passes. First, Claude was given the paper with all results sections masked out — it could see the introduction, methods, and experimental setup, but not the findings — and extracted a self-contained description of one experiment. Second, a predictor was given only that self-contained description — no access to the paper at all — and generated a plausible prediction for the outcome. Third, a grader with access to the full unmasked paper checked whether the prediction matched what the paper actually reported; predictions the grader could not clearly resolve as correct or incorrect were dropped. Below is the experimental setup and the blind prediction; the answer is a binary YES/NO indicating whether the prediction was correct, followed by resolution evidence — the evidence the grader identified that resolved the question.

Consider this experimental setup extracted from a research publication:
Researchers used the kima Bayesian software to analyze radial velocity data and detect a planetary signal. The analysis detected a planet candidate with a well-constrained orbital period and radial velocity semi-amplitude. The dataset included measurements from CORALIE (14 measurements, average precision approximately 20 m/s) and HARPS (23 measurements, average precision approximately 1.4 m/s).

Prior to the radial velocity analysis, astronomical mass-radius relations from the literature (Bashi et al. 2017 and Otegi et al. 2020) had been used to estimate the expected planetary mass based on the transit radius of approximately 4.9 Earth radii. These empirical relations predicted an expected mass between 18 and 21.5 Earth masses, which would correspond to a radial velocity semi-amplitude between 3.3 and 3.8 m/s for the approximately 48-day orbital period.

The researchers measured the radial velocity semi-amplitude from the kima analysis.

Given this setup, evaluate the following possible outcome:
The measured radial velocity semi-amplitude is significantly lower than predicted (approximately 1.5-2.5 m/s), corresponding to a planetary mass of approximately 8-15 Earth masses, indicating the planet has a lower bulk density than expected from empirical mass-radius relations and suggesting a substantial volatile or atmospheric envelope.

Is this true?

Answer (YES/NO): NO